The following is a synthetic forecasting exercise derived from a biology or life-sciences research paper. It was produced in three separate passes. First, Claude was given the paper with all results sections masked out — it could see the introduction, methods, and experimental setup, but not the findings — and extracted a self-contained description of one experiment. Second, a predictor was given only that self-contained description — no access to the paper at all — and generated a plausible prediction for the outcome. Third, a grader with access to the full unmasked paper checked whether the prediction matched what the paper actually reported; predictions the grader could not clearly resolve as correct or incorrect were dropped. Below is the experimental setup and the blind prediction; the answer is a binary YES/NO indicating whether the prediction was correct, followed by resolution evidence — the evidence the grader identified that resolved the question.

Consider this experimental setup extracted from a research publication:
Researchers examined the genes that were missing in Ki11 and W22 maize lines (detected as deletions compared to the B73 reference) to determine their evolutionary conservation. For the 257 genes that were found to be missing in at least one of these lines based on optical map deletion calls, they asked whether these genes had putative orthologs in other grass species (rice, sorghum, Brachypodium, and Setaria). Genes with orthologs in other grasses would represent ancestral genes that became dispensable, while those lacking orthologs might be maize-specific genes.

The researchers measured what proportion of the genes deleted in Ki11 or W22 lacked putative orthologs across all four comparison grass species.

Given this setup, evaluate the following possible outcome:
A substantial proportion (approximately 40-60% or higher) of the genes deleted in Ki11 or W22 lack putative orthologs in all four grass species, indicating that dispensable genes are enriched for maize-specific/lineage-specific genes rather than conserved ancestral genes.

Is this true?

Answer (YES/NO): NO